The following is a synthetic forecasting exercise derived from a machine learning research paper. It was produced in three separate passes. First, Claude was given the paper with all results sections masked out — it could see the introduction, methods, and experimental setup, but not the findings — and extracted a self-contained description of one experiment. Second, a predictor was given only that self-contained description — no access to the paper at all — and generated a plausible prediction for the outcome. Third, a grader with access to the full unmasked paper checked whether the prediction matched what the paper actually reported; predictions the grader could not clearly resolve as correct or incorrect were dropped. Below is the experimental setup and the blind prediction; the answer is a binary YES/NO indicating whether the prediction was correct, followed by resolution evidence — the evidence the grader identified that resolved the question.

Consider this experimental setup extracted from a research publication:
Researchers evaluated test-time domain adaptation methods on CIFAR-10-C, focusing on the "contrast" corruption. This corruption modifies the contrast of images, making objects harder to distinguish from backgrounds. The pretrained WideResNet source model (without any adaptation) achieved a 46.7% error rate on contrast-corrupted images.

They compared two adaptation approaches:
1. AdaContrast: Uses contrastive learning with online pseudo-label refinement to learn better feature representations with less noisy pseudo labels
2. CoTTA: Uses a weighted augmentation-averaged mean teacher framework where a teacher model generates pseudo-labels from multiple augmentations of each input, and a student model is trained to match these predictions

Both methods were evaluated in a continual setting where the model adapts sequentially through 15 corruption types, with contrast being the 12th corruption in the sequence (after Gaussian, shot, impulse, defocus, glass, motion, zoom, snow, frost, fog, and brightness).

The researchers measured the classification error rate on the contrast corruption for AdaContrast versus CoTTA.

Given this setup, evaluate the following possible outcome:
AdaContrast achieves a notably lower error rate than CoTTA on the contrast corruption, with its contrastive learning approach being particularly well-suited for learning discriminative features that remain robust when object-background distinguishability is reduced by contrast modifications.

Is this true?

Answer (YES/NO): NO